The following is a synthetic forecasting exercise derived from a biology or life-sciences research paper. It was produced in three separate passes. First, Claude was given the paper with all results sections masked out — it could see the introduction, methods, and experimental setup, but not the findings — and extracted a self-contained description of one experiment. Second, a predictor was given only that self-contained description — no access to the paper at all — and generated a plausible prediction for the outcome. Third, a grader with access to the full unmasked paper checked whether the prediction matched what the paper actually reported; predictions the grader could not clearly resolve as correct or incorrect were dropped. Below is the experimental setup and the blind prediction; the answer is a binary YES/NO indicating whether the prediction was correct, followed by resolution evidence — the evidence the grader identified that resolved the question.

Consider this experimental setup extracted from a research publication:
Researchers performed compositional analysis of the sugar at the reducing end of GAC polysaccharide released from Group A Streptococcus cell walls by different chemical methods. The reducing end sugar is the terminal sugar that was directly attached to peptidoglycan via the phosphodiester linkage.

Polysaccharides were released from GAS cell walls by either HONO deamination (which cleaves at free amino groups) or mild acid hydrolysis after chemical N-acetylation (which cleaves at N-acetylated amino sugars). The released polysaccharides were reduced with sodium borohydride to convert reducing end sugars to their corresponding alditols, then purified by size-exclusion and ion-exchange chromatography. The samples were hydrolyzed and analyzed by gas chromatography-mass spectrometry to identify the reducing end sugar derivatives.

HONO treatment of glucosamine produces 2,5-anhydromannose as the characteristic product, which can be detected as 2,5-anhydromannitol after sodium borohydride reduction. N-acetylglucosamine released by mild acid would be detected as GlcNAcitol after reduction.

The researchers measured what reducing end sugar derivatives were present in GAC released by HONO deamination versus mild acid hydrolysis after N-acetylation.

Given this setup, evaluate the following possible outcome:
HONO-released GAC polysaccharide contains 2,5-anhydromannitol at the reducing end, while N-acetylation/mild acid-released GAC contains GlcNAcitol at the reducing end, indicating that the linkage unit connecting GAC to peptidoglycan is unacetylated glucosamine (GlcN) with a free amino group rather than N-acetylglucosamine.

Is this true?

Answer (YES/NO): YES